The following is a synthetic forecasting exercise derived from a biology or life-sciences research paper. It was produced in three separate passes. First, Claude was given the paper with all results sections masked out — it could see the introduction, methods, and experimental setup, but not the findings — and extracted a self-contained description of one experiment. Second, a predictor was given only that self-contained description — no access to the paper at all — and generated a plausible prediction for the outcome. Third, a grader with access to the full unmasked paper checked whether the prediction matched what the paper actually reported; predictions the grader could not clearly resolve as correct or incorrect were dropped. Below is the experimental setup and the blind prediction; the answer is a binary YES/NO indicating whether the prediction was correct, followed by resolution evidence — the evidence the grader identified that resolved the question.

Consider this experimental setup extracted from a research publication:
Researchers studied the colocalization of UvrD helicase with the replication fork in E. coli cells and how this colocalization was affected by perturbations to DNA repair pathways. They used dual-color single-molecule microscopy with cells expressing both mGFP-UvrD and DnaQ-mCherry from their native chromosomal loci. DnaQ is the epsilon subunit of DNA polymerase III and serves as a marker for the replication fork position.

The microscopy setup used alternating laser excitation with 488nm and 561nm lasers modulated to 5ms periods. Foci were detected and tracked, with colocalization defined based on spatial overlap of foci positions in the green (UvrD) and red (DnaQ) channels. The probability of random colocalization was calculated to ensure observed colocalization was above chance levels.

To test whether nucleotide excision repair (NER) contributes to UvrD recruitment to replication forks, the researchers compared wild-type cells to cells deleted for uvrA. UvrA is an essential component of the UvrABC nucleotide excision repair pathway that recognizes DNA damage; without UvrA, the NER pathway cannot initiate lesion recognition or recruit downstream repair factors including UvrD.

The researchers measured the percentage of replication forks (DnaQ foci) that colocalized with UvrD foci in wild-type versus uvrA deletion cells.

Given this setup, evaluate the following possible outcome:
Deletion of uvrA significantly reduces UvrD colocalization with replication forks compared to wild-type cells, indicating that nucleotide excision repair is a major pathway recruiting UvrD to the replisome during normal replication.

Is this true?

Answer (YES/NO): YES